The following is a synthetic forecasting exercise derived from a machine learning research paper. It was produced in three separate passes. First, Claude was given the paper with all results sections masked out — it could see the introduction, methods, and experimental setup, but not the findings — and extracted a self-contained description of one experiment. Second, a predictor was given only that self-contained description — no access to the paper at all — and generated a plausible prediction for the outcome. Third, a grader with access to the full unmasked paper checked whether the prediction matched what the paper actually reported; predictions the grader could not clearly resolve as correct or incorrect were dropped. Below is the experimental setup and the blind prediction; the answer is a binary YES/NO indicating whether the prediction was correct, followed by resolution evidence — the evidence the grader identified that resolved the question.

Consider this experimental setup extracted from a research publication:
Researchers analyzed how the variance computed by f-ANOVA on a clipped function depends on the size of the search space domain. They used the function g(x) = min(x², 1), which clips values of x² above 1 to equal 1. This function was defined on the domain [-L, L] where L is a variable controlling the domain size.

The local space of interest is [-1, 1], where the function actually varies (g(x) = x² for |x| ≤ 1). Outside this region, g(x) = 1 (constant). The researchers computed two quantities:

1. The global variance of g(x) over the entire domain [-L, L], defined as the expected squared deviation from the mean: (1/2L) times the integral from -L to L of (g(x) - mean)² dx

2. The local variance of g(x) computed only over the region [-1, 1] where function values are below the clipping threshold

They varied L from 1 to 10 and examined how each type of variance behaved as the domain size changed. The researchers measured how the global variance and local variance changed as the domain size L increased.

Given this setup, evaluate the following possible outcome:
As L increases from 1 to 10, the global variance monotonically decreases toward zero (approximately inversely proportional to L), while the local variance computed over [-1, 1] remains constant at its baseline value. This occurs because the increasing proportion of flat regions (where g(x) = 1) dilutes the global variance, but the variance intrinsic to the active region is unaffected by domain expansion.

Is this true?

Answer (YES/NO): NO